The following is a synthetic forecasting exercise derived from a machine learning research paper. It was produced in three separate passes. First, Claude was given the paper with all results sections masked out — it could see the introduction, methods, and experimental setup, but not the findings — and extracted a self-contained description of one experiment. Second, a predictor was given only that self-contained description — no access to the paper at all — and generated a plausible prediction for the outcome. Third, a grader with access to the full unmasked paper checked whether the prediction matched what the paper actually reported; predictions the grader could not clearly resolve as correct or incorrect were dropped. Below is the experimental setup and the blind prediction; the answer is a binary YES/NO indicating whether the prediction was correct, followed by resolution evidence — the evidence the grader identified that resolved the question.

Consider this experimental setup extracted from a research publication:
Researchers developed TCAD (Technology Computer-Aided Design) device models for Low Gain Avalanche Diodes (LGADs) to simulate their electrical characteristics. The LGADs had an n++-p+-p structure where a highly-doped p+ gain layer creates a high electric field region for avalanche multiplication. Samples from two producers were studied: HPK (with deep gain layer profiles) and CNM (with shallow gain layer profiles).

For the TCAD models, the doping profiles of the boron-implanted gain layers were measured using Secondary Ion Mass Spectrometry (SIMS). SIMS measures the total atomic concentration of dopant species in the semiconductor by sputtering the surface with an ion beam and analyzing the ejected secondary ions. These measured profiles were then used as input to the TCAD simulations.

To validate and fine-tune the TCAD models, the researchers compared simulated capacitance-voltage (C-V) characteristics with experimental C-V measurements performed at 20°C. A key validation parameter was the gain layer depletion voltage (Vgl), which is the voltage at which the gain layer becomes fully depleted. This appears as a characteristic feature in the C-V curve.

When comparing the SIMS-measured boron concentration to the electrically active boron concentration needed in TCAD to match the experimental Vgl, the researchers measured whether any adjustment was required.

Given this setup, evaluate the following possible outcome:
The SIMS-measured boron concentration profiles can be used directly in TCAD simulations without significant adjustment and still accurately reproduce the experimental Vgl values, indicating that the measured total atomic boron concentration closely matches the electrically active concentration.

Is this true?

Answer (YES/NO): NO